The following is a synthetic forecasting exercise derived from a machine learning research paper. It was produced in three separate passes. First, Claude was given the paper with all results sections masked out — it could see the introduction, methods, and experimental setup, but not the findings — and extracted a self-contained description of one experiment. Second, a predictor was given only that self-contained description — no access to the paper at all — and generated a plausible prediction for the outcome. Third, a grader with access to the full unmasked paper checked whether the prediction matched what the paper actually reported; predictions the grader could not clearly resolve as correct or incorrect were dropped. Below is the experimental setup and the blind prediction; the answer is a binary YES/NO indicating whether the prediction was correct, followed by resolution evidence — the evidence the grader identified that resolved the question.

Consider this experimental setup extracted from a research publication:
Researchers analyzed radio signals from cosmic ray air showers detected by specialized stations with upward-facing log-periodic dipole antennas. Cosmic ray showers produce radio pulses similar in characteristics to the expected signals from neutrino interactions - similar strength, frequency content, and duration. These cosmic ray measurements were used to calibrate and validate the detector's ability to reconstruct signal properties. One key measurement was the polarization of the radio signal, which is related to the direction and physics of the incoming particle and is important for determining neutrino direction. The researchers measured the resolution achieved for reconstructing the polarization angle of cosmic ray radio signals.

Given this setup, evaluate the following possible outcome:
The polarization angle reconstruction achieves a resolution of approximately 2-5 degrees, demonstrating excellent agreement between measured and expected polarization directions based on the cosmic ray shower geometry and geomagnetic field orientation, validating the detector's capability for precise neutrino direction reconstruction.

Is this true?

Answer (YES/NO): NO